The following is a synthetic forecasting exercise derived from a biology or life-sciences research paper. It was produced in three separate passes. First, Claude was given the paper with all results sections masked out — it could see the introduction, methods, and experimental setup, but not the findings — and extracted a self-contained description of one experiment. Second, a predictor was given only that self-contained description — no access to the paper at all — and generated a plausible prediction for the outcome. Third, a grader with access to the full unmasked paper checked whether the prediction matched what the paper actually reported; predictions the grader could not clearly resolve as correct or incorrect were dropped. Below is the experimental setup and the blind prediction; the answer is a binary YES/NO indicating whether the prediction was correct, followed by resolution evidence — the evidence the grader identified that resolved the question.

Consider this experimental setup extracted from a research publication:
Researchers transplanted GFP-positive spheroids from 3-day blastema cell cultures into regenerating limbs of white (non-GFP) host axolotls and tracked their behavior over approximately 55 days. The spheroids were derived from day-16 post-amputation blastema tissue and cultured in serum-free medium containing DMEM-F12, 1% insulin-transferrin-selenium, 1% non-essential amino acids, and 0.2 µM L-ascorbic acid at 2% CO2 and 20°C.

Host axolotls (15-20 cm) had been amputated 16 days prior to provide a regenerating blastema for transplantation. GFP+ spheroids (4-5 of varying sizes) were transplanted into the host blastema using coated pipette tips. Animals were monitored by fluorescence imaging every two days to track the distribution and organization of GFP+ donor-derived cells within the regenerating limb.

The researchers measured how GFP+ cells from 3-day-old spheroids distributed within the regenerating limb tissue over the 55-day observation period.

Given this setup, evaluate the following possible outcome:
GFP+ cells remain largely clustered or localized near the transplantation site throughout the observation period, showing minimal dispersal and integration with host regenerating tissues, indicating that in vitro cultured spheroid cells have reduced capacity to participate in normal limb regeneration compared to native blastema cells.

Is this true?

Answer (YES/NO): NO